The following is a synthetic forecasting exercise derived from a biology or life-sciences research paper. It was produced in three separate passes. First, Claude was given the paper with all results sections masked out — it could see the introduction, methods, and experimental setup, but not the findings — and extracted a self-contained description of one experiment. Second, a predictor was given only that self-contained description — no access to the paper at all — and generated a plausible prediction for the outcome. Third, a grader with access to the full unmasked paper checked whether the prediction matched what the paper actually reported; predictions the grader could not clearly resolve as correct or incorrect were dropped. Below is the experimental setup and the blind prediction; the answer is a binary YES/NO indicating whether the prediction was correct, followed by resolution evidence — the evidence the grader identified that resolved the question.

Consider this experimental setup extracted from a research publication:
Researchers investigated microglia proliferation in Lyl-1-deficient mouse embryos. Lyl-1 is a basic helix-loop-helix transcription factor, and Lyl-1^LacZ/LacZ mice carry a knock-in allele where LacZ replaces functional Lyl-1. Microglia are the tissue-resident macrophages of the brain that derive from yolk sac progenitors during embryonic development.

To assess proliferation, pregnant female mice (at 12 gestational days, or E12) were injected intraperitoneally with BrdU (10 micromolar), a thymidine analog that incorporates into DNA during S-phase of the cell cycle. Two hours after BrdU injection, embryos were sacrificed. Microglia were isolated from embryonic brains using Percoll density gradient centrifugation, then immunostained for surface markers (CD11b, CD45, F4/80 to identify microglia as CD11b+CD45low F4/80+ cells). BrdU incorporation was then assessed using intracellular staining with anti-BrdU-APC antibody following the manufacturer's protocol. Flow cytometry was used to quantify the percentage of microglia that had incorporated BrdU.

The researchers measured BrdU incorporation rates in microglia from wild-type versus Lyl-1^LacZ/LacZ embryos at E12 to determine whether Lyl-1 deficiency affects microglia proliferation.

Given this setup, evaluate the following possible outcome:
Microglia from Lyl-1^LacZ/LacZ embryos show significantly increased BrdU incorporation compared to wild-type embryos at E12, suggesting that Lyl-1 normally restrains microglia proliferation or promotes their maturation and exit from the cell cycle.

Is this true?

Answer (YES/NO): NO